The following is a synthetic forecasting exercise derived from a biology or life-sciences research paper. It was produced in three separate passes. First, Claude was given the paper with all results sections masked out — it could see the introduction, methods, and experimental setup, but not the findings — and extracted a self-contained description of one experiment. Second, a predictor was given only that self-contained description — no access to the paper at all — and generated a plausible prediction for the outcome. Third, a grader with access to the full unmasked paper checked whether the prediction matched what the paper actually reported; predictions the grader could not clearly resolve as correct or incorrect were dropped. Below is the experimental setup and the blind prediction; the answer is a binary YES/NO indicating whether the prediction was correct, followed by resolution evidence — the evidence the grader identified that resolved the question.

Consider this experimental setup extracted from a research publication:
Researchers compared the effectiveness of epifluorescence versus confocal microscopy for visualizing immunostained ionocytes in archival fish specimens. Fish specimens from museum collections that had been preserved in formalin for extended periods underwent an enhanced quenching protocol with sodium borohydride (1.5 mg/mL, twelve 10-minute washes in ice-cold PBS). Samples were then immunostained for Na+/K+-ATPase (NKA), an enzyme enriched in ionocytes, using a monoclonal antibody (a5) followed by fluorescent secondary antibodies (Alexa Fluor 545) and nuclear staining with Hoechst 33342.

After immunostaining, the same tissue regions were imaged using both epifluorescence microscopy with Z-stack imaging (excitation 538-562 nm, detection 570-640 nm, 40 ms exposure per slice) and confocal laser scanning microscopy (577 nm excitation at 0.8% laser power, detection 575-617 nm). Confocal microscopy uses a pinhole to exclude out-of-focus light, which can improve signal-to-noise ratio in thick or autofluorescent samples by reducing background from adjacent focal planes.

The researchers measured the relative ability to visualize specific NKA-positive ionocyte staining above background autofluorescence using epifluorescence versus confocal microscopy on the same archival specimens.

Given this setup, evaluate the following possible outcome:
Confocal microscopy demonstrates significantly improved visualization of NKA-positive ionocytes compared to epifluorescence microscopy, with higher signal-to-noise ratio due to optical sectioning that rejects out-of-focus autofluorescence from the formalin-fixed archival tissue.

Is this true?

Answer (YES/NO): YES